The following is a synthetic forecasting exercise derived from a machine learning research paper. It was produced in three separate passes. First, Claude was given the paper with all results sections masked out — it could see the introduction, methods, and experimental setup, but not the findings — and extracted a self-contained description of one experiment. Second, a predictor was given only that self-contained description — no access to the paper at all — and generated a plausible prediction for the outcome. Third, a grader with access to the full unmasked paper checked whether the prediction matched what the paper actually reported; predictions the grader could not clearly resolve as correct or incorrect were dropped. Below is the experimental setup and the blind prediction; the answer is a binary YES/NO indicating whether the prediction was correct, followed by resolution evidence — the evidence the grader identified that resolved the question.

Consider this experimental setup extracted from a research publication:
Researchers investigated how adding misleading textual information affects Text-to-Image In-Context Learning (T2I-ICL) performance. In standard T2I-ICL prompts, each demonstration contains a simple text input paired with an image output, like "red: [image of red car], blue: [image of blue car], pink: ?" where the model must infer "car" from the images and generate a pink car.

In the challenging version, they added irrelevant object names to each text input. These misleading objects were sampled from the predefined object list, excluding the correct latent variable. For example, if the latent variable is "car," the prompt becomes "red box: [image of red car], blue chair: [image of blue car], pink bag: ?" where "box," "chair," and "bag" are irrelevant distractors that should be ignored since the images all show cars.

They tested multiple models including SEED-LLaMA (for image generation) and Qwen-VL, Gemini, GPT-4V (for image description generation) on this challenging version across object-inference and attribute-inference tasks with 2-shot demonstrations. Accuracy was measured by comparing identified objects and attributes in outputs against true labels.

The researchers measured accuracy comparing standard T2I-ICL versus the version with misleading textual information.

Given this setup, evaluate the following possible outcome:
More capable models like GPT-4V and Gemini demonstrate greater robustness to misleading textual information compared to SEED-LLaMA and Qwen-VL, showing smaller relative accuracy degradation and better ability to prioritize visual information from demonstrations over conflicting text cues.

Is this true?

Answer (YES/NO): NO